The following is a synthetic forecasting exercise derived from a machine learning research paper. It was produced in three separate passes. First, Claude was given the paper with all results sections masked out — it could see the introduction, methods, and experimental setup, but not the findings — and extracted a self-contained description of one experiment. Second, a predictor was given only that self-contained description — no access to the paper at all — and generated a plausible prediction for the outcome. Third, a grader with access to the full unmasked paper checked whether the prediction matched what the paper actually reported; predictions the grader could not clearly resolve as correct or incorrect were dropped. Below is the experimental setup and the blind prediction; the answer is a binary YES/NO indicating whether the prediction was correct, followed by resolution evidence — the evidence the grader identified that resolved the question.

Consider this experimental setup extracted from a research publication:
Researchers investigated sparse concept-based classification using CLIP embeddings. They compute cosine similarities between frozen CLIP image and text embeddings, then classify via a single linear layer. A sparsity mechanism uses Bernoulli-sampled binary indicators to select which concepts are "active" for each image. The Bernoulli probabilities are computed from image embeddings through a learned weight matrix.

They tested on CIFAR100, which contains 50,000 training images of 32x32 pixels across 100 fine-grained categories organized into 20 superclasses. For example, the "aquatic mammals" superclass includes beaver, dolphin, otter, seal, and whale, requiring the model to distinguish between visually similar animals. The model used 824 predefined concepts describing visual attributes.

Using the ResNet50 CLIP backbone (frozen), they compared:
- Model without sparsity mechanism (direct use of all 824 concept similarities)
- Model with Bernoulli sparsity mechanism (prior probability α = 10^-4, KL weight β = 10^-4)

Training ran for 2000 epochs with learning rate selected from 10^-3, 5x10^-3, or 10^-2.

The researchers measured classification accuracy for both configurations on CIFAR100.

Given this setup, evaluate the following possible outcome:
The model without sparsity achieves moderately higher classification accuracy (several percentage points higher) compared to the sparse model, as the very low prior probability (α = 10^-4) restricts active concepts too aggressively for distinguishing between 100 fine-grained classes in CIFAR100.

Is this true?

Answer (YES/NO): NO